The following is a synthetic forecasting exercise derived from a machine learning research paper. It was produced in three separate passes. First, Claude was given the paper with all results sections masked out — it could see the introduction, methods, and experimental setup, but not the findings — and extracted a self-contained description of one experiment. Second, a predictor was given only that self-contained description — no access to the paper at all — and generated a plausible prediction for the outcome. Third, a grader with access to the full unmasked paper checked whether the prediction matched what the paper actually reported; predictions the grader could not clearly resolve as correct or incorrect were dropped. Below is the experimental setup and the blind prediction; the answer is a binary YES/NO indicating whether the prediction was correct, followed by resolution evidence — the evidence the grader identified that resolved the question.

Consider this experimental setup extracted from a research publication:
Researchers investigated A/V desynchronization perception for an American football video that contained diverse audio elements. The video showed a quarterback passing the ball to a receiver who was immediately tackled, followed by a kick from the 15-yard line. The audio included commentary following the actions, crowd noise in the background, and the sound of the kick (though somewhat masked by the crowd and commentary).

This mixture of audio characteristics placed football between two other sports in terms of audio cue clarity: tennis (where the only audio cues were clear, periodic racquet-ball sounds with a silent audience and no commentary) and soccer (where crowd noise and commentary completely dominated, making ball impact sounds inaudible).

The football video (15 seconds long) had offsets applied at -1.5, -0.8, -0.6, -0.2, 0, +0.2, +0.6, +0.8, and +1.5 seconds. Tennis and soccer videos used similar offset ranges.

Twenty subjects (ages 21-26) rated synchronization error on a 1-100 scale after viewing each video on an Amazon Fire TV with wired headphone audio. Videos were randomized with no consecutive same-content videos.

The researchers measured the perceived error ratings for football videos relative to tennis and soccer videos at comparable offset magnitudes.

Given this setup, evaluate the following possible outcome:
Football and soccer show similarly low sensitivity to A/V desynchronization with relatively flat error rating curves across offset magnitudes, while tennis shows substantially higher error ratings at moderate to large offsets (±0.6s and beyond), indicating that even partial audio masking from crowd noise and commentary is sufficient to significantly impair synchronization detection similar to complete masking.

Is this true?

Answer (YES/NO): NO